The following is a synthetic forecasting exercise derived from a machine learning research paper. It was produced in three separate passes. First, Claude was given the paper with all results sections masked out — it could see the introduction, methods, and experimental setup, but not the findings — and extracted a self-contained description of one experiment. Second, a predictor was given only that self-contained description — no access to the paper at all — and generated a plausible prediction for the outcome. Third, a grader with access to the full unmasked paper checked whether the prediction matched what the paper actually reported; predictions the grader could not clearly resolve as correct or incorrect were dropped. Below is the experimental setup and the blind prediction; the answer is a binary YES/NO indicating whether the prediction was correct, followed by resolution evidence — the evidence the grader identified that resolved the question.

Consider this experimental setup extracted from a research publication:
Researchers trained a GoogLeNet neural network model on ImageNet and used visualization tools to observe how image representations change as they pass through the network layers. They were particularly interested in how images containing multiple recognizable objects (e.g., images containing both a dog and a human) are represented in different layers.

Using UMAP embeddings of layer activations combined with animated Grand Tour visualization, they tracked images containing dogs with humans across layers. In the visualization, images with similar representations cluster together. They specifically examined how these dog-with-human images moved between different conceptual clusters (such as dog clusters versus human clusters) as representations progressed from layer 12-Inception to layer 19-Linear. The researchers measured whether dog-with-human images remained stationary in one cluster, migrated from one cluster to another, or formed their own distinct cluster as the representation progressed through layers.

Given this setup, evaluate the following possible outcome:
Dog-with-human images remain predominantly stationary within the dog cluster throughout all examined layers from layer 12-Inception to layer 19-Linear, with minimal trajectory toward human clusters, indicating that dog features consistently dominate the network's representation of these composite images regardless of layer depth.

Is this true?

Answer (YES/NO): NO